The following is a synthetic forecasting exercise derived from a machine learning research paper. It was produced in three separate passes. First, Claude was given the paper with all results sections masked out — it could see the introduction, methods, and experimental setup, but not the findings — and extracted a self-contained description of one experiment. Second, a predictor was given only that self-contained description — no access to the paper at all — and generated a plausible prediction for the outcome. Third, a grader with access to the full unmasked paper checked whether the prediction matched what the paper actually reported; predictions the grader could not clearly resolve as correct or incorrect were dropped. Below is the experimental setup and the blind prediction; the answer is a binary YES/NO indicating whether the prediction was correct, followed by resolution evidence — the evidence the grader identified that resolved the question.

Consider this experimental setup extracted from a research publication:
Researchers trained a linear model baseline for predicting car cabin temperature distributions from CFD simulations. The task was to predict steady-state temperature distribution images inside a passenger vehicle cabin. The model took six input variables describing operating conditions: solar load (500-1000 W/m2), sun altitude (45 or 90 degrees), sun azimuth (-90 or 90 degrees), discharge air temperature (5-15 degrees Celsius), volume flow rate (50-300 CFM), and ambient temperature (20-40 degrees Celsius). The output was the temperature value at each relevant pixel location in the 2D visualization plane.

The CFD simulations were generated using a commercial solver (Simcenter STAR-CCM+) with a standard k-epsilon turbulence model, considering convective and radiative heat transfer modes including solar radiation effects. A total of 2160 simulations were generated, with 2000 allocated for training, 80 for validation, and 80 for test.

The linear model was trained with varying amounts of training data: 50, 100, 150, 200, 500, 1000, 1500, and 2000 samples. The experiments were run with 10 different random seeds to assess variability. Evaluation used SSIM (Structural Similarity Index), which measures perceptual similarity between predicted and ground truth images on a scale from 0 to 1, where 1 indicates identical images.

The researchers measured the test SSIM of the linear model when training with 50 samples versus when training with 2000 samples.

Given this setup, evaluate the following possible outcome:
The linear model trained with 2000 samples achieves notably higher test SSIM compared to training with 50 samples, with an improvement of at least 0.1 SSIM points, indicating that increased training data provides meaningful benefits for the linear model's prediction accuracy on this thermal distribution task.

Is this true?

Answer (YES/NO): YES